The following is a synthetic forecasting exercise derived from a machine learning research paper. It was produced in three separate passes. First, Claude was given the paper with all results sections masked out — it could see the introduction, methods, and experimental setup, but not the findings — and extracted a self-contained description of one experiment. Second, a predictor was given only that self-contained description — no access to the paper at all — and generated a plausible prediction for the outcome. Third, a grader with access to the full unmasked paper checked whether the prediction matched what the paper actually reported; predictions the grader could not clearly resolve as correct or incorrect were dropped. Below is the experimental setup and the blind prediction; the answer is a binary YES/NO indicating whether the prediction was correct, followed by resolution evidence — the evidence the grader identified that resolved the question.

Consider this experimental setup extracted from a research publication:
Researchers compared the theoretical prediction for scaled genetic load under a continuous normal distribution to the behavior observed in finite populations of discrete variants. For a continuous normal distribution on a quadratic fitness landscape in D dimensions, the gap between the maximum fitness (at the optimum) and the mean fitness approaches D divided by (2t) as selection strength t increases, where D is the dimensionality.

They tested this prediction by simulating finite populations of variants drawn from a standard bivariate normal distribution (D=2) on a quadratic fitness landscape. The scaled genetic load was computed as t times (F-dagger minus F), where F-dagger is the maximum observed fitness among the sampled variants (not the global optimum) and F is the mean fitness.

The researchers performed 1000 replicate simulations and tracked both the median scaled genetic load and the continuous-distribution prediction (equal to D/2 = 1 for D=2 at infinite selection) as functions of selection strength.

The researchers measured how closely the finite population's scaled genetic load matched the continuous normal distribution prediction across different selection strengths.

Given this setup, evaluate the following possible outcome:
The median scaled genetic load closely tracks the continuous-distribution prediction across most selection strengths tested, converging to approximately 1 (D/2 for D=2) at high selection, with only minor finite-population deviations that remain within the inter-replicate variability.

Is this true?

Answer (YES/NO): NO